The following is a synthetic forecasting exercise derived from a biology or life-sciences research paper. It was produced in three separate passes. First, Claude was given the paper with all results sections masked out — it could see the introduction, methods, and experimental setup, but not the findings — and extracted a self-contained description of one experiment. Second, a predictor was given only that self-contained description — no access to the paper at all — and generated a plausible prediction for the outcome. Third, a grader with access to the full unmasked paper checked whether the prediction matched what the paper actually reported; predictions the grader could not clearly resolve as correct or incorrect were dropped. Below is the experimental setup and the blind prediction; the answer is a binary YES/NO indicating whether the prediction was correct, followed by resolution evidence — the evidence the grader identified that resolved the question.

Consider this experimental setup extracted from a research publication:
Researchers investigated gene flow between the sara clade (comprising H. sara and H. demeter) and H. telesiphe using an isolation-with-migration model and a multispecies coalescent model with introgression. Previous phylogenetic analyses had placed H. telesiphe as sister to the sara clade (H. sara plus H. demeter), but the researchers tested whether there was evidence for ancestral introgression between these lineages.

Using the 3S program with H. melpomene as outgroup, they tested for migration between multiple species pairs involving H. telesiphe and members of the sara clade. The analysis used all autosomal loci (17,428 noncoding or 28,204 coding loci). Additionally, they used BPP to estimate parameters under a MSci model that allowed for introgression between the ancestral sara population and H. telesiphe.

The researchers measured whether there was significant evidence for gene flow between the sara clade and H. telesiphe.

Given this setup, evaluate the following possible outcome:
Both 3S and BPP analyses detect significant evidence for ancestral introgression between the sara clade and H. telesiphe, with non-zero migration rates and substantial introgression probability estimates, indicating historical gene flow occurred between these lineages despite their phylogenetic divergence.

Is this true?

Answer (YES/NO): YES